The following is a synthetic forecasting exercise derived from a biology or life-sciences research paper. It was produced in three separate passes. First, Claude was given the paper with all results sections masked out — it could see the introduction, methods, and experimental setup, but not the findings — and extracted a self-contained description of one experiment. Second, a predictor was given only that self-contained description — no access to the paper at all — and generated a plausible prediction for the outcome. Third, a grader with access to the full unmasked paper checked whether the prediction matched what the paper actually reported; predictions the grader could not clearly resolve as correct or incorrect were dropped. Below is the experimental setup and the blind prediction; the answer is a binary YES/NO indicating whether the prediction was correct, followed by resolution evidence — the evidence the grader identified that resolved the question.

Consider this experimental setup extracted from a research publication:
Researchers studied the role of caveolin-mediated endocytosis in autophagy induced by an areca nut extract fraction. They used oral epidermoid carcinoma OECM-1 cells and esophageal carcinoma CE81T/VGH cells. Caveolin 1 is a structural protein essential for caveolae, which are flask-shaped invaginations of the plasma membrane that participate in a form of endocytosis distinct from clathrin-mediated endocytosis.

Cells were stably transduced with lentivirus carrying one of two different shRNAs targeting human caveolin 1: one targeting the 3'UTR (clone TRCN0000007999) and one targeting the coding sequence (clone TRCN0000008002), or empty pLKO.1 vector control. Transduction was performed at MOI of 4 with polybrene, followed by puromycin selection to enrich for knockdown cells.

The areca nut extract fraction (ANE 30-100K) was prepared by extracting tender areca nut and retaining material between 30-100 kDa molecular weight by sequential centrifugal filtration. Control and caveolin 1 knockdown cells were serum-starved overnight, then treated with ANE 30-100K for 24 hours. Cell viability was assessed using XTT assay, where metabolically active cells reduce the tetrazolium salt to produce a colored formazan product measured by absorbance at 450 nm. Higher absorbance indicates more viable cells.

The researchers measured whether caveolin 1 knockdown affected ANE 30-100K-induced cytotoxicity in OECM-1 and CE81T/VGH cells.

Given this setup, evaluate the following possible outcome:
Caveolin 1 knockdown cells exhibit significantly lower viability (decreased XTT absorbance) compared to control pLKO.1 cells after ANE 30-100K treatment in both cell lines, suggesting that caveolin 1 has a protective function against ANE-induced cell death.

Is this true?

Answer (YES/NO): NO